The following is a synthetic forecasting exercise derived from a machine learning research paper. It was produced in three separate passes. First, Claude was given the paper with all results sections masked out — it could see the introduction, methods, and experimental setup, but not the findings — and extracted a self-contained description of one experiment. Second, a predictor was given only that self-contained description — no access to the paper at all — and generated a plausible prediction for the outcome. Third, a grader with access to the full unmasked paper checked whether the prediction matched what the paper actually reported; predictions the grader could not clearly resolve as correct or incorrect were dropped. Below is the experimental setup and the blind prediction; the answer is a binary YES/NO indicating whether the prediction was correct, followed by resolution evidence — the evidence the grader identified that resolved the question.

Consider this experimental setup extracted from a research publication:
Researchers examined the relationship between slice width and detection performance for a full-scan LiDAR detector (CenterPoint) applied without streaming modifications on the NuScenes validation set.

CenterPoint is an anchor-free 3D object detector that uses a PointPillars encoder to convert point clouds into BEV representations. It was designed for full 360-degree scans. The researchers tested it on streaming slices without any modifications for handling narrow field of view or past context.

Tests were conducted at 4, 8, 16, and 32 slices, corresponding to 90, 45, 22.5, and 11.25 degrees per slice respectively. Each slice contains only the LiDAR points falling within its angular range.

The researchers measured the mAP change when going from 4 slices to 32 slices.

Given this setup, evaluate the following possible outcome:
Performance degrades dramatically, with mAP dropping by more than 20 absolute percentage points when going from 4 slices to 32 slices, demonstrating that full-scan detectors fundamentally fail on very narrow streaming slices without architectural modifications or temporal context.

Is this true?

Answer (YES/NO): YES